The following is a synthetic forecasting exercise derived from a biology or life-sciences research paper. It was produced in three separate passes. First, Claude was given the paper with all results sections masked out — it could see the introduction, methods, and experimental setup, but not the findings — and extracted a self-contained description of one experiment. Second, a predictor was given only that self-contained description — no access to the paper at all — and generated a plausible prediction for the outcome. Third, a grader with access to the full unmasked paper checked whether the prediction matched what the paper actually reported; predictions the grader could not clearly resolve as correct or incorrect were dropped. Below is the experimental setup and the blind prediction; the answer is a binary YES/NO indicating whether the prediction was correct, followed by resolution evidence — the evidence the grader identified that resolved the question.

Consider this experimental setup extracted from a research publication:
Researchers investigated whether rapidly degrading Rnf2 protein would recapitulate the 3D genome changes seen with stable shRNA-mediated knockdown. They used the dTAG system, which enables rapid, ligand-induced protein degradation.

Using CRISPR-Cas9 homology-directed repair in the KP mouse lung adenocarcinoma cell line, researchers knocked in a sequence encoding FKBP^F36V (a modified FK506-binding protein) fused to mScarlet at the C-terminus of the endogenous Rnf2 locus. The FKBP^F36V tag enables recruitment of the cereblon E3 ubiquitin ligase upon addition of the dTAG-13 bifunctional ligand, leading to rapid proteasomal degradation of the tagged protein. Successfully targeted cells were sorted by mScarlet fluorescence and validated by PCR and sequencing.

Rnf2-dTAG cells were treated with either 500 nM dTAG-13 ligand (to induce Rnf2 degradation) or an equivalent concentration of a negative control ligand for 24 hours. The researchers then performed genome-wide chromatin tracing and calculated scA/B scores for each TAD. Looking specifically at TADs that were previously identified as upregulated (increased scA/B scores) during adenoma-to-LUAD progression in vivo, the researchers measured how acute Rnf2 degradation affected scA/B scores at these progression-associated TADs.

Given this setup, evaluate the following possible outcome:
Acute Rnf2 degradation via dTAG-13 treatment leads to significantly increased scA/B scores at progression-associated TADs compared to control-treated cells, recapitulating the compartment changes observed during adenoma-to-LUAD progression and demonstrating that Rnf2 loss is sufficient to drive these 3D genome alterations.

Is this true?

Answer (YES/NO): YES